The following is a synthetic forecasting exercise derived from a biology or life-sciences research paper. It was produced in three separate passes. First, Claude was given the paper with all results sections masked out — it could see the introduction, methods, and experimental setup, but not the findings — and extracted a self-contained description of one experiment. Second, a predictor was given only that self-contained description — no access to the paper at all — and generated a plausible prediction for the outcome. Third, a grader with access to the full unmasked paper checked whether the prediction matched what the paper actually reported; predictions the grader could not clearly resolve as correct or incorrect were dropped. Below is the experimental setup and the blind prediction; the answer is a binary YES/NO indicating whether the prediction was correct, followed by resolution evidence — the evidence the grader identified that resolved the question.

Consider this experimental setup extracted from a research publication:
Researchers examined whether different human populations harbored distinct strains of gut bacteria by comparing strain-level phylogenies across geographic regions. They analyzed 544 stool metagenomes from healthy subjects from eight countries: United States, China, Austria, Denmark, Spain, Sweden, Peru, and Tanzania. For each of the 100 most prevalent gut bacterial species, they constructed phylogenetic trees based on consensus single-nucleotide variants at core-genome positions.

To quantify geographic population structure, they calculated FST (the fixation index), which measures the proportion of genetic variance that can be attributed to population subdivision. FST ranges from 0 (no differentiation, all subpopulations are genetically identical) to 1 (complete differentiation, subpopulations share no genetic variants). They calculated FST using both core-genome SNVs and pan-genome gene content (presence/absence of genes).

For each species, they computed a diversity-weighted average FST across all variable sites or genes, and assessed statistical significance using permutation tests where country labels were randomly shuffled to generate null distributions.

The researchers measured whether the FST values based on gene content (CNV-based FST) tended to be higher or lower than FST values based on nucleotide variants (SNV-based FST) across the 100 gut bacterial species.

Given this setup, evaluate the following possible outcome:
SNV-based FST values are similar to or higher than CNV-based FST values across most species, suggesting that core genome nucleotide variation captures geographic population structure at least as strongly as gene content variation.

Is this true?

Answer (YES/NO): NO